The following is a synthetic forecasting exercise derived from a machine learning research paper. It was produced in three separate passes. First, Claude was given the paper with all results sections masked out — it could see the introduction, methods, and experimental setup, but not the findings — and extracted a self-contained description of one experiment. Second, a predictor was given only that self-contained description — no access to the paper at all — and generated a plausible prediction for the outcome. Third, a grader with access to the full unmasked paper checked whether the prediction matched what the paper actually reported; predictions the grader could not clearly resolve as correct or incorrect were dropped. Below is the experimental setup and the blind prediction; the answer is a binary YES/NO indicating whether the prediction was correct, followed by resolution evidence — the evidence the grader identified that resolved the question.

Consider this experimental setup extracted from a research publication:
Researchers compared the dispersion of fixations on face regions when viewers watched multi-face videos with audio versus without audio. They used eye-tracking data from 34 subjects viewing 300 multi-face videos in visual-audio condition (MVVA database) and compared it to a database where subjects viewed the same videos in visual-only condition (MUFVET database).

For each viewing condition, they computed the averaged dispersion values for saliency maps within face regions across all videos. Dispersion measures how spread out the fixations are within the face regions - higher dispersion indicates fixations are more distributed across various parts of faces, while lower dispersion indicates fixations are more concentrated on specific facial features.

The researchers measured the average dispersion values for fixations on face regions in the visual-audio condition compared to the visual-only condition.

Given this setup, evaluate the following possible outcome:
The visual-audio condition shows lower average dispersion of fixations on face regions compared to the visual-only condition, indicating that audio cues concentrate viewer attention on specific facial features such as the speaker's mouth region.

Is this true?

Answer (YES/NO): NO